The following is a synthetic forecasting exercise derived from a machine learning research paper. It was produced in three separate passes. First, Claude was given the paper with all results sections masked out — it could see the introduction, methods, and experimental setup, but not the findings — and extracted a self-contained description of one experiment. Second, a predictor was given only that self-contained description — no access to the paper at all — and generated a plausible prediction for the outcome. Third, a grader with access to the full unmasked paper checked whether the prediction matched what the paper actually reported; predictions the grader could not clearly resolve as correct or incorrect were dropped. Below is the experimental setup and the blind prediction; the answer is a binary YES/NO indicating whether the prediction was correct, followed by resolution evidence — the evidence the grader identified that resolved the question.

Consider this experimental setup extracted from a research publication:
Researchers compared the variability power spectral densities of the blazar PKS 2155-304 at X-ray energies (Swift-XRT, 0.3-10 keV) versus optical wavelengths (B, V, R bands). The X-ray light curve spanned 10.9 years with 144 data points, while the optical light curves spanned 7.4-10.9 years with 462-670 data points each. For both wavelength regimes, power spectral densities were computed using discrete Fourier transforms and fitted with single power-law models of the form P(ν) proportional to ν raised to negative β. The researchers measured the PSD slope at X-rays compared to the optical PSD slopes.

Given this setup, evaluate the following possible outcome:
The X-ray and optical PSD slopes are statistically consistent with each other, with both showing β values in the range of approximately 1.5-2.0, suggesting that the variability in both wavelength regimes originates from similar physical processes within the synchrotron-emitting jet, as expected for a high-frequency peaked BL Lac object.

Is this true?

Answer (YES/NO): NO